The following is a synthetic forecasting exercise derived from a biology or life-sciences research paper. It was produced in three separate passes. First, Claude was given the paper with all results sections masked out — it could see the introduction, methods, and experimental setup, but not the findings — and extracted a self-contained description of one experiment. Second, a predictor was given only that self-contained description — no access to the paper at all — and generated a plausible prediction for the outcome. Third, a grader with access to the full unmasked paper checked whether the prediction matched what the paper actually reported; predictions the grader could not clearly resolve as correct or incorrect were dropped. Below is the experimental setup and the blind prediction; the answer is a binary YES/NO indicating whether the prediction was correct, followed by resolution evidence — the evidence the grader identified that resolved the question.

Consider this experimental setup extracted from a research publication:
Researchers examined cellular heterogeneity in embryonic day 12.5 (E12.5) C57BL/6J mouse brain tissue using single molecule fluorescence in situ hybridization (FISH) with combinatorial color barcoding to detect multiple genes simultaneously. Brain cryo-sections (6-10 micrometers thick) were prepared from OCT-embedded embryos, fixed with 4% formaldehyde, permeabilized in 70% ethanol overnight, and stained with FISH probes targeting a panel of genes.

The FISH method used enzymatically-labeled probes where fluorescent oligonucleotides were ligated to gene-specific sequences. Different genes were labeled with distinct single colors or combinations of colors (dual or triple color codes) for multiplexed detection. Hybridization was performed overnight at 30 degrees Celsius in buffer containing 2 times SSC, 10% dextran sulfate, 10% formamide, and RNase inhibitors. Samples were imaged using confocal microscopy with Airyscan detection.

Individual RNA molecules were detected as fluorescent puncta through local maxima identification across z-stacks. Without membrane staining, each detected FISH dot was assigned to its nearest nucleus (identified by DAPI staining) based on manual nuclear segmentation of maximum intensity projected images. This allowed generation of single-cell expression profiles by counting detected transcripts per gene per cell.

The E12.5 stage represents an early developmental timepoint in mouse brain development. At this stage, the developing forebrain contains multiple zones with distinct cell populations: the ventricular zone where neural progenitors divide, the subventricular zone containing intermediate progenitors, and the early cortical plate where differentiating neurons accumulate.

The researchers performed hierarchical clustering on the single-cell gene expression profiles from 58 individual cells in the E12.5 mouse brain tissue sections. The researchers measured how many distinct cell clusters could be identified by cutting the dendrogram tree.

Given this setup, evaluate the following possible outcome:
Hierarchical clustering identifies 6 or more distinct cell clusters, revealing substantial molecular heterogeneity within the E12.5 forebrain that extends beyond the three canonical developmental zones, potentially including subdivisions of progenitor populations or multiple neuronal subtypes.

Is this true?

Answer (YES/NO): NO